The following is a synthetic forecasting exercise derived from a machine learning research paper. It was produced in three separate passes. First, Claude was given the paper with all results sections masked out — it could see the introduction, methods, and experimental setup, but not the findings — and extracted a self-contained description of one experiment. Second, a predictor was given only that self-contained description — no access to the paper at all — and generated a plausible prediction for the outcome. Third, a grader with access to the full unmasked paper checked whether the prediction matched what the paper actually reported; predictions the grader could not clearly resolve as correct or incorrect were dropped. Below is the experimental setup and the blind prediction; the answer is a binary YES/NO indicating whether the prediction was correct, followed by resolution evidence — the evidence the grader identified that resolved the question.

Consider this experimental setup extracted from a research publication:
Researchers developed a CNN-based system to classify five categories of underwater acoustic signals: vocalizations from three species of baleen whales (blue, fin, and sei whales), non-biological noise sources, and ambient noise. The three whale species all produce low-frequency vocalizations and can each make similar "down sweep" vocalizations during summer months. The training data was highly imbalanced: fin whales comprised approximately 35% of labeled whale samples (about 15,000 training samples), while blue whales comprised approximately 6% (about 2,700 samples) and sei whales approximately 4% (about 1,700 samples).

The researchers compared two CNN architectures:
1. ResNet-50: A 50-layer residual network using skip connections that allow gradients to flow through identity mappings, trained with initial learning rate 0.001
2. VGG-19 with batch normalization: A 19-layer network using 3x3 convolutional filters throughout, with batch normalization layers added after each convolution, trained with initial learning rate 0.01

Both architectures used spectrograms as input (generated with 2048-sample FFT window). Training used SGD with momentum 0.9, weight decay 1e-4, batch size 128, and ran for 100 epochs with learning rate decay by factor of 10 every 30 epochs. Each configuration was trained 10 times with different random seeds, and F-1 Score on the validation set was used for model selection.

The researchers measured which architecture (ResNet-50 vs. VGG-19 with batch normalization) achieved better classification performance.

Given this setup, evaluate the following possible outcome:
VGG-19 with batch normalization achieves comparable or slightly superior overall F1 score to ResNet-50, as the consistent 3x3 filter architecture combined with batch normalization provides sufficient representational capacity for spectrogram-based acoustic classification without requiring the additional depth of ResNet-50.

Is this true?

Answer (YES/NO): YES